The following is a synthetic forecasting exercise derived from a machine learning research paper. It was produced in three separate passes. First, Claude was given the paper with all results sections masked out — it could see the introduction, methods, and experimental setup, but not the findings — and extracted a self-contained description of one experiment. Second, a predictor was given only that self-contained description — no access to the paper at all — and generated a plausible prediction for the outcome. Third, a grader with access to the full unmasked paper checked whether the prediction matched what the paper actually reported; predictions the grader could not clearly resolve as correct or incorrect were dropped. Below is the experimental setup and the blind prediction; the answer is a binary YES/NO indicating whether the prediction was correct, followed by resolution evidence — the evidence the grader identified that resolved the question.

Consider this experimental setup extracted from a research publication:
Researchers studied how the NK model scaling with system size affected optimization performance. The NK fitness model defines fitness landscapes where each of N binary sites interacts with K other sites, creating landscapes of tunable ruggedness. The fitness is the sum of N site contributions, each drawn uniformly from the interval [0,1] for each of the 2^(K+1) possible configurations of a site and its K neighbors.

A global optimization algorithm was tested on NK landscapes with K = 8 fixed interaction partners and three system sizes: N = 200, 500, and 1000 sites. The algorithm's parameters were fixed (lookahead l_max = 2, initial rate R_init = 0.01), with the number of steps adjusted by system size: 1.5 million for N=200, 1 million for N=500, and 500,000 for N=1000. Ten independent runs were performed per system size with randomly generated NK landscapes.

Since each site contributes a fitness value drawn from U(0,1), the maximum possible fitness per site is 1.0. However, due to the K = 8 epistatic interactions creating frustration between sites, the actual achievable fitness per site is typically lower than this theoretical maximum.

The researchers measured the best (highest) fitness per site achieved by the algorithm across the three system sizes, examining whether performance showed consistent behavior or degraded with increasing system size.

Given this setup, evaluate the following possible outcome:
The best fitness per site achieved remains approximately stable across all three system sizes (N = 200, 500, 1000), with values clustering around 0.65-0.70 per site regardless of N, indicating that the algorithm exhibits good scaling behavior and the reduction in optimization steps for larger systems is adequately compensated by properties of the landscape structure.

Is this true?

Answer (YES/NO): NO